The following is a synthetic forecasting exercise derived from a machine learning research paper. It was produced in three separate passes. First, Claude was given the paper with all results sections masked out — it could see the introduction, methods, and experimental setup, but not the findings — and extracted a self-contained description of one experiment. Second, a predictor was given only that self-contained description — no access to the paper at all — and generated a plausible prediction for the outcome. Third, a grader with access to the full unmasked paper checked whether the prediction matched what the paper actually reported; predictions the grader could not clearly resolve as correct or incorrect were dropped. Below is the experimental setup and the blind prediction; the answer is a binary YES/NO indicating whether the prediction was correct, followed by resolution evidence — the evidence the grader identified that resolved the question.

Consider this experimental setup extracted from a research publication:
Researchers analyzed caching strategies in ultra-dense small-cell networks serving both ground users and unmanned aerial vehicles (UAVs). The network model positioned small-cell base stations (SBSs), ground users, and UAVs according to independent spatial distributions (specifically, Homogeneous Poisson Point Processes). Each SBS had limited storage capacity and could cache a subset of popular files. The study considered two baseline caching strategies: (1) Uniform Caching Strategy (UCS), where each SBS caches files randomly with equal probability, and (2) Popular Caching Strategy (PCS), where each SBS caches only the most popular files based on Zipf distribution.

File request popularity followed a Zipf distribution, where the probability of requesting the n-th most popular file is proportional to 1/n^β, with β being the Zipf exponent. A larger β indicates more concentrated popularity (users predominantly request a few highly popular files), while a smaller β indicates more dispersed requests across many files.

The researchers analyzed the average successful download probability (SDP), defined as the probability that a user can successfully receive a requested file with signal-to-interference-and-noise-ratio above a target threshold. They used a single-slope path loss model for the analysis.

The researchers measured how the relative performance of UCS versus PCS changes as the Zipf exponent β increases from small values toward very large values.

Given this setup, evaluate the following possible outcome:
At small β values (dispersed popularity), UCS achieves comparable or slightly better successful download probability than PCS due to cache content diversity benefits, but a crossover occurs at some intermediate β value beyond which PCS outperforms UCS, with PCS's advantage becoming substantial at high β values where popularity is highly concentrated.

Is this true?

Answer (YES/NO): YES